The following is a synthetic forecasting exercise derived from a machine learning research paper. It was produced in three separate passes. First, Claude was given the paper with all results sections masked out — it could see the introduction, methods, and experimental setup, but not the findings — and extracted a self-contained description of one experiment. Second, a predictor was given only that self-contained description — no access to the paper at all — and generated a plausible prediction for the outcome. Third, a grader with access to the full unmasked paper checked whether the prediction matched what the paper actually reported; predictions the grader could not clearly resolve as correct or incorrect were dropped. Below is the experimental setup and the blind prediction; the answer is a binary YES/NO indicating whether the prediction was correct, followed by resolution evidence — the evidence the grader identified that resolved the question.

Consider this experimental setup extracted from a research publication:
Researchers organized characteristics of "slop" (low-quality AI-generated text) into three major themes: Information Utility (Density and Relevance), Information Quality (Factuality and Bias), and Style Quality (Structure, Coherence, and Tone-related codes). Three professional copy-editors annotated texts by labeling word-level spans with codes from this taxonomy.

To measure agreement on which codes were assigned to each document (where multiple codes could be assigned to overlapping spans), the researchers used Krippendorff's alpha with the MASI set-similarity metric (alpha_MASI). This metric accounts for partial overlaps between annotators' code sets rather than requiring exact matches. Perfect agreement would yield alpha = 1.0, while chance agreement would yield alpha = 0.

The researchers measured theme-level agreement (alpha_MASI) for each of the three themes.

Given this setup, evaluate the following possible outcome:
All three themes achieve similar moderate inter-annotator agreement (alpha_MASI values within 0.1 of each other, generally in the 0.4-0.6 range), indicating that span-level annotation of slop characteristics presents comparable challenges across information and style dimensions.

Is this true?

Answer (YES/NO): NO